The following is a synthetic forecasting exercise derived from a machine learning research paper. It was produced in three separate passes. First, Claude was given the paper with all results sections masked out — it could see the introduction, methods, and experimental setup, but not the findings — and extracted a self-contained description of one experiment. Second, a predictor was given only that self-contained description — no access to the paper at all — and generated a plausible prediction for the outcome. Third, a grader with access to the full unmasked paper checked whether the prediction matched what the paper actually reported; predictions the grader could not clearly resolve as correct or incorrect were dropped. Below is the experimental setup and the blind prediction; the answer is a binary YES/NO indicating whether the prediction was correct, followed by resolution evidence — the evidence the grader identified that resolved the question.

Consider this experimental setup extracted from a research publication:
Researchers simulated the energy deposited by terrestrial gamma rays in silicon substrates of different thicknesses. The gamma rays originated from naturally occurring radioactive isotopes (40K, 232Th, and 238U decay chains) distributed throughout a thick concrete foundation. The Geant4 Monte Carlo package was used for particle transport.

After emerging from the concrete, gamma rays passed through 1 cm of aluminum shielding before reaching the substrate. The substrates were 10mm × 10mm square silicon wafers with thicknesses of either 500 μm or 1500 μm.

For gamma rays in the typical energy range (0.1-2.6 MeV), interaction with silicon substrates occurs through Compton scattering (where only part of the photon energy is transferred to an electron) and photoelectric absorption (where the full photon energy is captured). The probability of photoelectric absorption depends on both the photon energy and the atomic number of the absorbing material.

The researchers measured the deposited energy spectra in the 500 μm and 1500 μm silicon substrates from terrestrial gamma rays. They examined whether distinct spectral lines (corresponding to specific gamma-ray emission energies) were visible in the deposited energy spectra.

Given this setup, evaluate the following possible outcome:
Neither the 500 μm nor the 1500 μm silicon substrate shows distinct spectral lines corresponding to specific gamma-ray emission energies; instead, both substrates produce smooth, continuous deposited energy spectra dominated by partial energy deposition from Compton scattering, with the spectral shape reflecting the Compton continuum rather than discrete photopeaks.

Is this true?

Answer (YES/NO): YES